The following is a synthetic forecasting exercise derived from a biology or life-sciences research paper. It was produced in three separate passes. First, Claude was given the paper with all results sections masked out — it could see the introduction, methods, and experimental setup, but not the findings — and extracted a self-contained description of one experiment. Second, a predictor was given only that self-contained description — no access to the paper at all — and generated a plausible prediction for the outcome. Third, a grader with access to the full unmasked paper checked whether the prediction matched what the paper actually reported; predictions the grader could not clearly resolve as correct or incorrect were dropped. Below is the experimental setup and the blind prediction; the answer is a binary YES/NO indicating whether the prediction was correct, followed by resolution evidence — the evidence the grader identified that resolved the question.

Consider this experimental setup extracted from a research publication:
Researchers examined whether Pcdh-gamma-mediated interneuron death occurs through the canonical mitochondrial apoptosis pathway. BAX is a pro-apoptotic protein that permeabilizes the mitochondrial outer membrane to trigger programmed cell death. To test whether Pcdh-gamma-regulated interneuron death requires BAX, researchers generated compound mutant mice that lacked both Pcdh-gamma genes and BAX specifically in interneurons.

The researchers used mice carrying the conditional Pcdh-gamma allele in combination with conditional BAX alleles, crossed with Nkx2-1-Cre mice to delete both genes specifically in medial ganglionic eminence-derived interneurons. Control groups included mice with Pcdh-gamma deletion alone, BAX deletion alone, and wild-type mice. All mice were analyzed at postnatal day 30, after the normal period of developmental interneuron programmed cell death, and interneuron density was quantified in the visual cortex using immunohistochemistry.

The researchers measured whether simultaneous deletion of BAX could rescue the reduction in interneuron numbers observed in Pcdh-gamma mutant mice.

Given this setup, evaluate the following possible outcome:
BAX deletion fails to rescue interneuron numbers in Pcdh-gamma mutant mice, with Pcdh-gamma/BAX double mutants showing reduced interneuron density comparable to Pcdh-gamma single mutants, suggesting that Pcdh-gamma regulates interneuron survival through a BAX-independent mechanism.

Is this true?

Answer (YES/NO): NO